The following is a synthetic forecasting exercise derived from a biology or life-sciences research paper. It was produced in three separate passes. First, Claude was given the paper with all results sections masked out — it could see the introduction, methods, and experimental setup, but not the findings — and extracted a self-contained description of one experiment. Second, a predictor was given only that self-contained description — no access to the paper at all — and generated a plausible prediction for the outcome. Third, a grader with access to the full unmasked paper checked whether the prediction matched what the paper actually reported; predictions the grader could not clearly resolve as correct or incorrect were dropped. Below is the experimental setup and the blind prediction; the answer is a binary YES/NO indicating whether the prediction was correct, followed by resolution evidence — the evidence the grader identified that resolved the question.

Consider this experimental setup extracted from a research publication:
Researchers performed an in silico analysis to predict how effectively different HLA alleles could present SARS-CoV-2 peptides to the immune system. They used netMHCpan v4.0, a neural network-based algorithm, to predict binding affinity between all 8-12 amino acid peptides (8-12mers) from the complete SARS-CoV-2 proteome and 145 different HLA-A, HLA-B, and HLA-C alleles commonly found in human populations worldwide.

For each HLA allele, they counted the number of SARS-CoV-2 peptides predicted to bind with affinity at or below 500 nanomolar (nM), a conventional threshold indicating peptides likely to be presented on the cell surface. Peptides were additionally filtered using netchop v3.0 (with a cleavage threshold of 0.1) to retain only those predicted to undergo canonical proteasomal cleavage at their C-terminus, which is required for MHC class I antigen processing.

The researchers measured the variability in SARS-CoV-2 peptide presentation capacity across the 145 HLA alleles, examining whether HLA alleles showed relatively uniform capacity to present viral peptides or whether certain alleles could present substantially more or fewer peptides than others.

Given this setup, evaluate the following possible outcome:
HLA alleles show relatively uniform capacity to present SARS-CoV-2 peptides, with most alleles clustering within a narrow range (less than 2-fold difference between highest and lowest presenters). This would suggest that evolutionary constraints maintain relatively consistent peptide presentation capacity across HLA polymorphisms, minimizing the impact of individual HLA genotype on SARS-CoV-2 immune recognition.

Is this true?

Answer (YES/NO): NO